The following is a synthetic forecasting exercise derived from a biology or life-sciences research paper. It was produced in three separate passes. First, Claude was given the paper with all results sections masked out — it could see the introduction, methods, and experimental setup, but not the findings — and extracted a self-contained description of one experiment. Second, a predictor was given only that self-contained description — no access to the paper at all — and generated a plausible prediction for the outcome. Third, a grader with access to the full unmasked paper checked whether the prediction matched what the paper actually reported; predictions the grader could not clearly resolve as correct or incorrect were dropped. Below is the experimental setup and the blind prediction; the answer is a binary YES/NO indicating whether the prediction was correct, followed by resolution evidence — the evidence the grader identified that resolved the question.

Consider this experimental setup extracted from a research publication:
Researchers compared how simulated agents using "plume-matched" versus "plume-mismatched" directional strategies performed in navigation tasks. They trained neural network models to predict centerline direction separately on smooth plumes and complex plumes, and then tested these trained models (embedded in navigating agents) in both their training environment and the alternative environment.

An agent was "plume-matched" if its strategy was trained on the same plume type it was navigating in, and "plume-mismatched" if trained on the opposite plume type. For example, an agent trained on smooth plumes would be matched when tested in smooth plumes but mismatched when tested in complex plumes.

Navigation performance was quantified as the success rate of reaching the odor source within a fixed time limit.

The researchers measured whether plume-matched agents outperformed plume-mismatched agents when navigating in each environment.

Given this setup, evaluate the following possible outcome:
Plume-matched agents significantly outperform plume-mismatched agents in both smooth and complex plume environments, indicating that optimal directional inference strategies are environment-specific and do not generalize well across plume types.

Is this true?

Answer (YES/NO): YES